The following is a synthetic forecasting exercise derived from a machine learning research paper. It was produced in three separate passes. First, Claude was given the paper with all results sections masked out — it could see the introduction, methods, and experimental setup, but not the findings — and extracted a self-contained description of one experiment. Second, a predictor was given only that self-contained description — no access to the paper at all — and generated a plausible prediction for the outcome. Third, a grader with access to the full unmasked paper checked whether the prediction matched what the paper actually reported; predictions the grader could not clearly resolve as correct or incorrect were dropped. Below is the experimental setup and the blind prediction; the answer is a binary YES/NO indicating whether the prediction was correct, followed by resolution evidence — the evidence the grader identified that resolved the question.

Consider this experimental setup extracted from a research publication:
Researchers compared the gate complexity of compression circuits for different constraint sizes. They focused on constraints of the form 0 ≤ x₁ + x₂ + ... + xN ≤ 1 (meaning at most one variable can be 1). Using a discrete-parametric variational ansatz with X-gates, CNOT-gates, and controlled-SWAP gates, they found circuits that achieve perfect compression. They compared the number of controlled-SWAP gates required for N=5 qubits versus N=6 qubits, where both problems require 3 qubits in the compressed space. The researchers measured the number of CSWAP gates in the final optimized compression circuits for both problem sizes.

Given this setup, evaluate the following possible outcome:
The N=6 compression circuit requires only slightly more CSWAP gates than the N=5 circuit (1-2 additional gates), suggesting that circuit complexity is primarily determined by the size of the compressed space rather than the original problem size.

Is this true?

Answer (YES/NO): NO